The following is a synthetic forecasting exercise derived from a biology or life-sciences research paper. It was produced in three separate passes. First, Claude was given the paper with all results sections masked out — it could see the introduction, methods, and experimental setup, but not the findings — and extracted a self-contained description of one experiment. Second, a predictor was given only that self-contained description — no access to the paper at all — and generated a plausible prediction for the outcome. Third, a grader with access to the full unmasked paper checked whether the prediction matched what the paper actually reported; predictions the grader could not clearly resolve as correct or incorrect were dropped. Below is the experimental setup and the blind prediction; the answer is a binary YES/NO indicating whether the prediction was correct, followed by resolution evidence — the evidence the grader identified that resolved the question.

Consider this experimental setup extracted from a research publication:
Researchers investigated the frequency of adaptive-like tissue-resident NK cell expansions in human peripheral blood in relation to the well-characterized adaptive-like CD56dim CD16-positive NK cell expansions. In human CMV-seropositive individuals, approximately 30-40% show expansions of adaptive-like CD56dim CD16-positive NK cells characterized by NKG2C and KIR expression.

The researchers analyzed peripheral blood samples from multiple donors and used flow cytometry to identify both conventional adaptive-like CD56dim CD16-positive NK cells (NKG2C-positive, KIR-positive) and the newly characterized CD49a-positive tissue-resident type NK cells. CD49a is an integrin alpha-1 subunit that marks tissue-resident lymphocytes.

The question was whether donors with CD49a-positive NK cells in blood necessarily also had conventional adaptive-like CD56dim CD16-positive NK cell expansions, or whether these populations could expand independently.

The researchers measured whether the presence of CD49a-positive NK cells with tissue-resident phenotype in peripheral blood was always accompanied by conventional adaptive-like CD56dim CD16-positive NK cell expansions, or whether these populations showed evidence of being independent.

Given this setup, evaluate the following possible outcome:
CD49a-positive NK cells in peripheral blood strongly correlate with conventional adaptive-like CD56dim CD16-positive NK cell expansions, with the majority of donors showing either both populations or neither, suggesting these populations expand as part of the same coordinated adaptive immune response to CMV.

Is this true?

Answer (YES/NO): NO